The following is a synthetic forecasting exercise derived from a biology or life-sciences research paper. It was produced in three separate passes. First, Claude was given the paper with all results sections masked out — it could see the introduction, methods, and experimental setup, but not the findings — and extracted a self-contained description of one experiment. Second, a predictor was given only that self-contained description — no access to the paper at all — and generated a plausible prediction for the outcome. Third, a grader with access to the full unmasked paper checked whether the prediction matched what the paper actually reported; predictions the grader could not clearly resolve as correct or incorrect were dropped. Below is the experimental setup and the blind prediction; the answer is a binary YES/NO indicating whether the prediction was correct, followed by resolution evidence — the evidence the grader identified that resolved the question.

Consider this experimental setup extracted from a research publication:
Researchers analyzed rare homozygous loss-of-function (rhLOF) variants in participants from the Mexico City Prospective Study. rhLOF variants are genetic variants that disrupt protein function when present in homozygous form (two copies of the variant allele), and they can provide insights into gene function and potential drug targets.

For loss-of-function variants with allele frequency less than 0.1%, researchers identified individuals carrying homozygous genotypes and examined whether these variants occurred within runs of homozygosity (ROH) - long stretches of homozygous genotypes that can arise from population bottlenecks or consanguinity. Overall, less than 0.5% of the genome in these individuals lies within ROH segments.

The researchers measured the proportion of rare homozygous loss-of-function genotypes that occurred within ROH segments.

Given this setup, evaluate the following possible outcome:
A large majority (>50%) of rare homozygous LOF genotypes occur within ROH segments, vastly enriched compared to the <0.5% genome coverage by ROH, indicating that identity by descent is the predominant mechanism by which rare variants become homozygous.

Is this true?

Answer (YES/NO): YES